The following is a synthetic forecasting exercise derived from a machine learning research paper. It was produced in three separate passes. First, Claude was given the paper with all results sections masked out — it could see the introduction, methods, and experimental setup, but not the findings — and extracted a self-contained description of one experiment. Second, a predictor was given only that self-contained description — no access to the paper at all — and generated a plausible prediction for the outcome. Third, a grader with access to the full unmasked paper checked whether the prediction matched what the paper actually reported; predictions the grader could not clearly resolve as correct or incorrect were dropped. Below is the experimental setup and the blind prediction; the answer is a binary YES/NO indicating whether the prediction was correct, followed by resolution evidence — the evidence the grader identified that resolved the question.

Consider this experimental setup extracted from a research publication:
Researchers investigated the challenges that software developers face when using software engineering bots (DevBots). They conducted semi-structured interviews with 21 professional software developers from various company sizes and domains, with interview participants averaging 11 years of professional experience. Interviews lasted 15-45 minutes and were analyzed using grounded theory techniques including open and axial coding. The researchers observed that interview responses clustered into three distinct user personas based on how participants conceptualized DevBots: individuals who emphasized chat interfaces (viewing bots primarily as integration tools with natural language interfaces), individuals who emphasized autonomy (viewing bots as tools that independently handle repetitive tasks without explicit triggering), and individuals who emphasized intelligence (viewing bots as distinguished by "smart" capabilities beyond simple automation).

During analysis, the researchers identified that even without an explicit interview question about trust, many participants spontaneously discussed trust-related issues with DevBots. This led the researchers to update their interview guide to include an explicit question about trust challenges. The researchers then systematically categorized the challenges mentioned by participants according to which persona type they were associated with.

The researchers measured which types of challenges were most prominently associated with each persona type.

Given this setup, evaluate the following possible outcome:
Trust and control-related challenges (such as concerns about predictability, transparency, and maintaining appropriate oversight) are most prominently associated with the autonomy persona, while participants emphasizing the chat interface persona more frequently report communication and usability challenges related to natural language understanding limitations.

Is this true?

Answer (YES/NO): NO